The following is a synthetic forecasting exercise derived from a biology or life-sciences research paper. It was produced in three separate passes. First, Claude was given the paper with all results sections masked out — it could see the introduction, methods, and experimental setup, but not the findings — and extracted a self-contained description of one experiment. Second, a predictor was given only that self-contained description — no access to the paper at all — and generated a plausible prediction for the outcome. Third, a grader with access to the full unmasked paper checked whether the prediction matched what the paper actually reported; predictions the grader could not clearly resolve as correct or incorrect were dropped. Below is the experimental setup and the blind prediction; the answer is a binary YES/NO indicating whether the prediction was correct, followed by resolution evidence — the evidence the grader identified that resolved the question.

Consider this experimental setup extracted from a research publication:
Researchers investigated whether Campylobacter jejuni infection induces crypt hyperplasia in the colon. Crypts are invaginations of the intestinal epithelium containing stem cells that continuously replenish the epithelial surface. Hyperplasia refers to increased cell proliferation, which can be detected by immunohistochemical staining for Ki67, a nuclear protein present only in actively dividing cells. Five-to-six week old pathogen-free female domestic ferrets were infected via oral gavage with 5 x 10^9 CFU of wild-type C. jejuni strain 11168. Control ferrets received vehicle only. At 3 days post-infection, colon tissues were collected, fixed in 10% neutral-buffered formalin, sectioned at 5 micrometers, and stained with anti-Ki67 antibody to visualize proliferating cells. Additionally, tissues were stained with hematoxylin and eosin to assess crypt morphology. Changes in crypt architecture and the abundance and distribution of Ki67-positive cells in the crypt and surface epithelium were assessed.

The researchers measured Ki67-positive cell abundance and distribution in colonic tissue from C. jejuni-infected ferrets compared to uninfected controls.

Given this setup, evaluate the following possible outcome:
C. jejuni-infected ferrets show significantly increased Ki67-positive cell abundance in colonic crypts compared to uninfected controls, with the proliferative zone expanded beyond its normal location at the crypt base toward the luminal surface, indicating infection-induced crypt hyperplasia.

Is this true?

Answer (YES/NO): YES